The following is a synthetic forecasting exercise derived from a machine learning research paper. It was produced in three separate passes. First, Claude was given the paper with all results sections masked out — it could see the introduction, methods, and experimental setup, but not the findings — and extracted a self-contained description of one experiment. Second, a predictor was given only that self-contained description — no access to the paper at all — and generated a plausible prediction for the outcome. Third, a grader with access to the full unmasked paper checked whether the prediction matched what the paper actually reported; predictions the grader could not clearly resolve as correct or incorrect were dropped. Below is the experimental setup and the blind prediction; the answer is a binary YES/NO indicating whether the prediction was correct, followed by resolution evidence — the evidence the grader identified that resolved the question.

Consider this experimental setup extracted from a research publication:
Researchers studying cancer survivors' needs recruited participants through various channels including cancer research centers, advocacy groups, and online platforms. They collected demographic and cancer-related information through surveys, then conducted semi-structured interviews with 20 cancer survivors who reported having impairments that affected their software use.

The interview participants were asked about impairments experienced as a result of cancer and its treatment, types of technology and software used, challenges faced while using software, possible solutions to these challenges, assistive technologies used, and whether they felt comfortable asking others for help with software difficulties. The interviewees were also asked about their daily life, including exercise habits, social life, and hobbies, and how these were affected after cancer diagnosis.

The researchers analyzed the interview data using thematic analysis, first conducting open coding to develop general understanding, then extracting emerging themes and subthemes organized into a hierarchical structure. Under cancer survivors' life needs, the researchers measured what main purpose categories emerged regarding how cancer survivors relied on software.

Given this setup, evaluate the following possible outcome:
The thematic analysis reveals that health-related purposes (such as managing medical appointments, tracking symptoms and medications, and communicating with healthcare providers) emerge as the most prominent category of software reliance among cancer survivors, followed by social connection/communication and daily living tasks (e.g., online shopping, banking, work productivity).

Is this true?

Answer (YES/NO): NO